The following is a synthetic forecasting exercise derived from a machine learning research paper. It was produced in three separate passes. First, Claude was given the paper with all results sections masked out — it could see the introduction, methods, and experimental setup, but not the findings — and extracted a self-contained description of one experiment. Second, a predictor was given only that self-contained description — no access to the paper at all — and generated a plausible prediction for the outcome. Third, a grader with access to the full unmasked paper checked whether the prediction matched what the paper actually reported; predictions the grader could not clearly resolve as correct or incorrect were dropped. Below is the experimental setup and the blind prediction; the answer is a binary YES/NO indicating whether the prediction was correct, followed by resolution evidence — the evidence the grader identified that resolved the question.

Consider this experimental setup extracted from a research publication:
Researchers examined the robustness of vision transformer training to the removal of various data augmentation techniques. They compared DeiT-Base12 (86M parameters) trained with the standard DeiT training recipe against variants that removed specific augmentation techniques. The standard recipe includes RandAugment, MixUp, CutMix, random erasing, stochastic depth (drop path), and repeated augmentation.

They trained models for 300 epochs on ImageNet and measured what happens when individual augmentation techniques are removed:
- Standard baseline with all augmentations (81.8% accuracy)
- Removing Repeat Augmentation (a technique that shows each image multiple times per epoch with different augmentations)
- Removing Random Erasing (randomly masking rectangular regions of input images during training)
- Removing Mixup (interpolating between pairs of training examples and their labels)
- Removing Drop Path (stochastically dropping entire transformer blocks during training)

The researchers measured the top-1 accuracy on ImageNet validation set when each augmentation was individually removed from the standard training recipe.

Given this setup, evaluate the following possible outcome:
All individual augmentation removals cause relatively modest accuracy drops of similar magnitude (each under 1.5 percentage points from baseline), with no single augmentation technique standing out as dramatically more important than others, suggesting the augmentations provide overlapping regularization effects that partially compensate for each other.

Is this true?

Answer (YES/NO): NO